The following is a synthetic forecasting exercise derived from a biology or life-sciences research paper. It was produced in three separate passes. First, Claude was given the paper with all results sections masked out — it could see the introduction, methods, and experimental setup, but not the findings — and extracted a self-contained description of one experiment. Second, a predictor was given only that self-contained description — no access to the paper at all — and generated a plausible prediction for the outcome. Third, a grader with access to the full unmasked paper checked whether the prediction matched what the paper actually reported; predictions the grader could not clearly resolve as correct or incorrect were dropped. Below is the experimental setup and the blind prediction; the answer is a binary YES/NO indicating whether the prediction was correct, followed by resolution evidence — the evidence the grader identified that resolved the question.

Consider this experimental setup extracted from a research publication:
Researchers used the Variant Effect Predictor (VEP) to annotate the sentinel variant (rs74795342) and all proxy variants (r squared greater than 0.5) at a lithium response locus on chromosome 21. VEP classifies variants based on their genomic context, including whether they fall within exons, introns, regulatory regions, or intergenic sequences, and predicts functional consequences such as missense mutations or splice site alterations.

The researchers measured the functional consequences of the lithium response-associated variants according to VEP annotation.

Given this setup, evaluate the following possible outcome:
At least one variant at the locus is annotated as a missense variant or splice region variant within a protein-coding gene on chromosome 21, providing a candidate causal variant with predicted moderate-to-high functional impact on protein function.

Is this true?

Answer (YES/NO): NO